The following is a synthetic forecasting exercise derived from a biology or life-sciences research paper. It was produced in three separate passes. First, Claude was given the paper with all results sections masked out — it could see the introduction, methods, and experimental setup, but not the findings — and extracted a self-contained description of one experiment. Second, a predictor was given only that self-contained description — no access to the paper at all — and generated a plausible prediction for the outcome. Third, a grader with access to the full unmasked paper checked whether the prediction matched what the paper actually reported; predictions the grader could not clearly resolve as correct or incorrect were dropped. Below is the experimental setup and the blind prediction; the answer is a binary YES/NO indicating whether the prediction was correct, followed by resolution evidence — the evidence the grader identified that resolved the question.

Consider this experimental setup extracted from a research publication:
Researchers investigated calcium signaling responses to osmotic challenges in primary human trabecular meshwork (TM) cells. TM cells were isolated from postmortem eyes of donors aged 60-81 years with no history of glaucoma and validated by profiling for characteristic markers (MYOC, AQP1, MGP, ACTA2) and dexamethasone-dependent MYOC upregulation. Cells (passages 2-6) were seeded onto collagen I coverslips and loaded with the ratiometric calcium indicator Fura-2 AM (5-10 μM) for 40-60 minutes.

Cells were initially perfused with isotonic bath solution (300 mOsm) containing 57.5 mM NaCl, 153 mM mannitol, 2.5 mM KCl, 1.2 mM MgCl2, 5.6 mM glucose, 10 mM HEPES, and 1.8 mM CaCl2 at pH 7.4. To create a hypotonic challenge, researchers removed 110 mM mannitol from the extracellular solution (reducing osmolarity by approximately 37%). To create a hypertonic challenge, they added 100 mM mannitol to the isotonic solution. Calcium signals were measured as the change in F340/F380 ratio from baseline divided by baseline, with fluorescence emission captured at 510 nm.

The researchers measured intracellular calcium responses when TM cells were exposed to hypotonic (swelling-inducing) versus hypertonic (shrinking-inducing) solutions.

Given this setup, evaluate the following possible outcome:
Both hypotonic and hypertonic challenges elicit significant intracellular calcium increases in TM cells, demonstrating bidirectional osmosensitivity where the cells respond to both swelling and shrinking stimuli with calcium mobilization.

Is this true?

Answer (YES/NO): NO